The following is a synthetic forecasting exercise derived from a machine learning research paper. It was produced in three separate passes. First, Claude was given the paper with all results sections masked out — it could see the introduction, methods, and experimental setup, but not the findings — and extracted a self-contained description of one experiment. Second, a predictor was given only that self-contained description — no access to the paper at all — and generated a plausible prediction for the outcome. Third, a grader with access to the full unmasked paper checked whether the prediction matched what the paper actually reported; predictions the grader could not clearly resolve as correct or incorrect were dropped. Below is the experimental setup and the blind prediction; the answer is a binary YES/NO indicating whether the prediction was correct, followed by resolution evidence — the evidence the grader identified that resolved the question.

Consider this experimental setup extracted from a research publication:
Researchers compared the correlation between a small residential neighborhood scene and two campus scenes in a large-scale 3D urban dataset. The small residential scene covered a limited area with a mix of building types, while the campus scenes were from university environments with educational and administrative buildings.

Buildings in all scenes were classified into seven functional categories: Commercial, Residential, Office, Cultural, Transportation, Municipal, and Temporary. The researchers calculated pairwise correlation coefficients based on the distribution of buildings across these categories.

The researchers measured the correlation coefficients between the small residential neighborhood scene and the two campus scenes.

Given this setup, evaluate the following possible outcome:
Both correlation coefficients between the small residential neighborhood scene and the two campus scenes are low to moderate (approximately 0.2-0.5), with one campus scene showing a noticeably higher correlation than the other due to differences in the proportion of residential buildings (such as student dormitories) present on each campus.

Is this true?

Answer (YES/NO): NO